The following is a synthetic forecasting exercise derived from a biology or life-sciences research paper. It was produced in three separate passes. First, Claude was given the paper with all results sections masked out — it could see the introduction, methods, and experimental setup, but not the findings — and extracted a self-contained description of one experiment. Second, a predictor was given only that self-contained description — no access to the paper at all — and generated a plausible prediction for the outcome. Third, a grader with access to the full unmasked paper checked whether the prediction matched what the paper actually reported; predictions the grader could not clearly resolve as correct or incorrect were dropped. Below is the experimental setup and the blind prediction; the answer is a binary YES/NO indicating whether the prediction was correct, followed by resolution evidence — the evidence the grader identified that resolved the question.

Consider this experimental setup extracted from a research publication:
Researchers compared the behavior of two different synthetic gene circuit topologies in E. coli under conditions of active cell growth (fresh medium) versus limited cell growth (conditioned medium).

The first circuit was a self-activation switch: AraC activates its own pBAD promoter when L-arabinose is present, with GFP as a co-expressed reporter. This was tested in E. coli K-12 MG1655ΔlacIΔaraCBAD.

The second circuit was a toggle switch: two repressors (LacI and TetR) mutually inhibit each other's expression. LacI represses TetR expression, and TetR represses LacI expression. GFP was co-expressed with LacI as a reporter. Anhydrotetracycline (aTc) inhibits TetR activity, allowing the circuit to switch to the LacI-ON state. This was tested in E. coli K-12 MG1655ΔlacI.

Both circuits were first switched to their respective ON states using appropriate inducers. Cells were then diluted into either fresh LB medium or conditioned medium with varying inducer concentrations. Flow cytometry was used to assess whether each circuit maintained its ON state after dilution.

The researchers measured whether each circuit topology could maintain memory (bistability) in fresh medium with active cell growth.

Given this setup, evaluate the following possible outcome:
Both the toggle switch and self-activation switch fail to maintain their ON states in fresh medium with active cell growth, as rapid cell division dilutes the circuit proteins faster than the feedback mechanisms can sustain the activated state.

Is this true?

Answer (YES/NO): NO